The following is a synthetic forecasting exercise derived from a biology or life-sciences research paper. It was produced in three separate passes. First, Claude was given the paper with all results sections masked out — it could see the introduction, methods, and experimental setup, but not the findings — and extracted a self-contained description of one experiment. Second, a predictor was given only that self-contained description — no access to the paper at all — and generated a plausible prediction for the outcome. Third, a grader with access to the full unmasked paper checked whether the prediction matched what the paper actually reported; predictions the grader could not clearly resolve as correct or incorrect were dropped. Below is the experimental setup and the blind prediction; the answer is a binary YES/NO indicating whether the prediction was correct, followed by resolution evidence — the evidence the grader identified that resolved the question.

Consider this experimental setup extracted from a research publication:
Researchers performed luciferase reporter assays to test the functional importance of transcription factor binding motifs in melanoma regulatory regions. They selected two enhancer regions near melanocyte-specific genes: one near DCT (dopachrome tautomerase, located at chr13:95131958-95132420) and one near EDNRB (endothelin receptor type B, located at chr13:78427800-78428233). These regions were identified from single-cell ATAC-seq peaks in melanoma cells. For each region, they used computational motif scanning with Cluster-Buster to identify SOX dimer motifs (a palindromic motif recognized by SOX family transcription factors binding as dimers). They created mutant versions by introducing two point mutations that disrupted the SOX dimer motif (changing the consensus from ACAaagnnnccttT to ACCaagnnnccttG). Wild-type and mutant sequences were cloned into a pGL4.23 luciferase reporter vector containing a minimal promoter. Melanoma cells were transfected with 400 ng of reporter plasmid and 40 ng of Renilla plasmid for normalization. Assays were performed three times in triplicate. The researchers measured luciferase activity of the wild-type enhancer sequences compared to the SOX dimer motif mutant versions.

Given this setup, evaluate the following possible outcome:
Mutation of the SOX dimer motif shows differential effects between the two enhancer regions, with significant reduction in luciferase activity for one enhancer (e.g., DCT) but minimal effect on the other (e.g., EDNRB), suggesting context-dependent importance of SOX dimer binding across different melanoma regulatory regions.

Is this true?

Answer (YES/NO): NO